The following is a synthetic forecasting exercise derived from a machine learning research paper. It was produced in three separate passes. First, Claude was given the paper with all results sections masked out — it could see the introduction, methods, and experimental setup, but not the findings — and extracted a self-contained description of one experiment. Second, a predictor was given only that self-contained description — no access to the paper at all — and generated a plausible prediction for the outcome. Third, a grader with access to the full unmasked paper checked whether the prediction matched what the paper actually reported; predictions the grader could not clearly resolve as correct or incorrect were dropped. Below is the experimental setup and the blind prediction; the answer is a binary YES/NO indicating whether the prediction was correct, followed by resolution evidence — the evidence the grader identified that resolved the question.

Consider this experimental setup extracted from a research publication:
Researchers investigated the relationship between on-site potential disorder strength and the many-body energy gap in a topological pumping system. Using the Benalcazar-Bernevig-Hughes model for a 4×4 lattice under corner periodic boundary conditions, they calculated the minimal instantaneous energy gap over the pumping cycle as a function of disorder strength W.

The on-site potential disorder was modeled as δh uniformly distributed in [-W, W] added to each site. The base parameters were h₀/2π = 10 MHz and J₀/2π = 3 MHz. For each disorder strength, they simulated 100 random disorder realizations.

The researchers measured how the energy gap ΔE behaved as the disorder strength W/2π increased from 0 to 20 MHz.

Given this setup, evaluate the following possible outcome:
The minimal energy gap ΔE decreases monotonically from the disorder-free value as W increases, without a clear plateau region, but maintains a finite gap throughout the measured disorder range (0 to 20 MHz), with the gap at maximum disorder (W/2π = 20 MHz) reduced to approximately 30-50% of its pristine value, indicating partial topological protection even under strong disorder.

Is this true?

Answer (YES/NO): NO